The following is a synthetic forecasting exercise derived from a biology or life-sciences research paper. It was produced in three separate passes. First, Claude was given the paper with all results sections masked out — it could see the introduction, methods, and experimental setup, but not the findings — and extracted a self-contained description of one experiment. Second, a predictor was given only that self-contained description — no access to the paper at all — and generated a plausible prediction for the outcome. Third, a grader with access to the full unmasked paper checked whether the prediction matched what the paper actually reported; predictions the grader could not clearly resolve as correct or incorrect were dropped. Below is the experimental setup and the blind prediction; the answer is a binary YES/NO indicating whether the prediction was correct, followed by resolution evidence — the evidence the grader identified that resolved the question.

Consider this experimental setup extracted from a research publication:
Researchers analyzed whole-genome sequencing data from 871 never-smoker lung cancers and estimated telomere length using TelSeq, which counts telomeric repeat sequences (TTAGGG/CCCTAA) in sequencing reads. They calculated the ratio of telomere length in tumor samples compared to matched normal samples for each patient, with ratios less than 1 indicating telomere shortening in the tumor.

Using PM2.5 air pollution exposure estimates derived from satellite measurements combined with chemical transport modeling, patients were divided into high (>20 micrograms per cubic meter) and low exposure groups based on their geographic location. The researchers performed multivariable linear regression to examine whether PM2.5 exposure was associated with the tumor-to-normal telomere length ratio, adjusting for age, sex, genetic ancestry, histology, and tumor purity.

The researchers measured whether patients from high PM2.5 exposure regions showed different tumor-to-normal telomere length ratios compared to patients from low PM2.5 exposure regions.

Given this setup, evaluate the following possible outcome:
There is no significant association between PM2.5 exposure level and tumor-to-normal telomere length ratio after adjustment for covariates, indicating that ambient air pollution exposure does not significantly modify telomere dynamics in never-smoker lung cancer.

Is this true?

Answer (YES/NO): NO